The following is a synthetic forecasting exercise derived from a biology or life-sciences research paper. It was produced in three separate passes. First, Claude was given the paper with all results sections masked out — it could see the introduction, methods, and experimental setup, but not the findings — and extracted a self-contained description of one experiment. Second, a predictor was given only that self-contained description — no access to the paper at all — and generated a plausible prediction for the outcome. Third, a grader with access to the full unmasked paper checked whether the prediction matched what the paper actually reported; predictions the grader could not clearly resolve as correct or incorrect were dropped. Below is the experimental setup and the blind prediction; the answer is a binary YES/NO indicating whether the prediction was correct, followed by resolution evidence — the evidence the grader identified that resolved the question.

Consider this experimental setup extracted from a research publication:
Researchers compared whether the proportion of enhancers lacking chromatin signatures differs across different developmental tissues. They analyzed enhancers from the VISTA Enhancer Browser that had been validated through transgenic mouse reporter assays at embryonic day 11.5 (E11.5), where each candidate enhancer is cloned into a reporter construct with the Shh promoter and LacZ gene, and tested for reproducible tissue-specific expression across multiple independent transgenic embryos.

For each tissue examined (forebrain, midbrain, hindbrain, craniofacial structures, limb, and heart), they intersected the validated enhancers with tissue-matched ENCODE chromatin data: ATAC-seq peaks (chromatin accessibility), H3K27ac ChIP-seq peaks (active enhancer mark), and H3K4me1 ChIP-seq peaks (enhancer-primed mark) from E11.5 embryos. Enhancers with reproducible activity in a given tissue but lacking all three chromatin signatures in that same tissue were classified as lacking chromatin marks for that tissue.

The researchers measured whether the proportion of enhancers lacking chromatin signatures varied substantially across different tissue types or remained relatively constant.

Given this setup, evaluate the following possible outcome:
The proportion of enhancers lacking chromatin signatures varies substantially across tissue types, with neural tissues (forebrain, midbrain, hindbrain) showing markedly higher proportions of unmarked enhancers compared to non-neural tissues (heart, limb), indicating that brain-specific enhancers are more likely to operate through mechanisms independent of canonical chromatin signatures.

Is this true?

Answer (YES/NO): NO